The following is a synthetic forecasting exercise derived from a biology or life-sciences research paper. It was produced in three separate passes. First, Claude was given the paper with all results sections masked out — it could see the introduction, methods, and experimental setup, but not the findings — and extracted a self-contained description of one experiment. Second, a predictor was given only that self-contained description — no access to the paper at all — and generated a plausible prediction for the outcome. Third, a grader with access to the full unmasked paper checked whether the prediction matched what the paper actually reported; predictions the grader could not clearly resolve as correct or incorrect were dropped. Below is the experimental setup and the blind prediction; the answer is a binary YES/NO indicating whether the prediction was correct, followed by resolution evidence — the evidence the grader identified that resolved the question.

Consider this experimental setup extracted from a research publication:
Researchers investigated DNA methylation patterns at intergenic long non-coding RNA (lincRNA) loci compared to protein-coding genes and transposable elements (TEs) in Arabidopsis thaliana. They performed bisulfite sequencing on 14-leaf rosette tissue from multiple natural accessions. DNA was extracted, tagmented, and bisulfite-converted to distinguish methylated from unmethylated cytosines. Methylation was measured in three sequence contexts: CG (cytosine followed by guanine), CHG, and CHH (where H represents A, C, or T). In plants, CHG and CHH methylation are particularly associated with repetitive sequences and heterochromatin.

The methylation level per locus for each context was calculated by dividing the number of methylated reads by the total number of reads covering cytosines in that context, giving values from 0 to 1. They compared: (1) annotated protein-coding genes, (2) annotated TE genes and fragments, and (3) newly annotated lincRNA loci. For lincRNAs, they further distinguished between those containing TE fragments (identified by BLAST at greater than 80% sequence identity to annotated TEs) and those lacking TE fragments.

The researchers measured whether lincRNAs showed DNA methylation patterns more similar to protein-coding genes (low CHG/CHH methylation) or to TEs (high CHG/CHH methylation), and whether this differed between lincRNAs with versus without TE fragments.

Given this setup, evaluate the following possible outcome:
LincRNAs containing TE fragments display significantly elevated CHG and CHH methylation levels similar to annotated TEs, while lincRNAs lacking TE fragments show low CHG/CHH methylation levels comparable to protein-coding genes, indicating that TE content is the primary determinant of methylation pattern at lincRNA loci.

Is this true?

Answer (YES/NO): YES